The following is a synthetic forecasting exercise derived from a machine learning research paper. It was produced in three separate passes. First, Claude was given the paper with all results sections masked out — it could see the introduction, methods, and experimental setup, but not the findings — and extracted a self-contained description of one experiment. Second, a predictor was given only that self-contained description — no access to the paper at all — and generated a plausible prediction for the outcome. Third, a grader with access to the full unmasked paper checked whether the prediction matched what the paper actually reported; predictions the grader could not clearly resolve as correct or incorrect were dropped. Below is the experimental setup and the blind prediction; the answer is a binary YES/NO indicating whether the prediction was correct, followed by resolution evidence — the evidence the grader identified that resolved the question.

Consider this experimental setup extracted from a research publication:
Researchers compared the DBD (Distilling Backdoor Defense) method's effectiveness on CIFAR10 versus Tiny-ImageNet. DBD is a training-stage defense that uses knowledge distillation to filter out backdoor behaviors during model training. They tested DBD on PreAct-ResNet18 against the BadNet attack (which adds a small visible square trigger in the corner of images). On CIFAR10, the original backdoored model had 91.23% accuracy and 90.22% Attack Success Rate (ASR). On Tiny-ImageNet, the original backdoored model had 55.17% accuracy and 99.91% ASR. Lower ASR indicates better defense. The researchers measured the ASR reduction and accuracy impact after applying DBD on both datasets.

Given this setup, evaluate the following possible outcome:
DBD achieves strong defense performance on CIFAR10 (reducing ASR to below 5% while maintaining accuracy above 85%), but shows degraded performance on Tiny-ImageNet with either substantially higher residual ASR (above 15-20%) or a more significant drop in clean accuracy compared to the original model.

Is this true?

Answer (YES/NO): NO